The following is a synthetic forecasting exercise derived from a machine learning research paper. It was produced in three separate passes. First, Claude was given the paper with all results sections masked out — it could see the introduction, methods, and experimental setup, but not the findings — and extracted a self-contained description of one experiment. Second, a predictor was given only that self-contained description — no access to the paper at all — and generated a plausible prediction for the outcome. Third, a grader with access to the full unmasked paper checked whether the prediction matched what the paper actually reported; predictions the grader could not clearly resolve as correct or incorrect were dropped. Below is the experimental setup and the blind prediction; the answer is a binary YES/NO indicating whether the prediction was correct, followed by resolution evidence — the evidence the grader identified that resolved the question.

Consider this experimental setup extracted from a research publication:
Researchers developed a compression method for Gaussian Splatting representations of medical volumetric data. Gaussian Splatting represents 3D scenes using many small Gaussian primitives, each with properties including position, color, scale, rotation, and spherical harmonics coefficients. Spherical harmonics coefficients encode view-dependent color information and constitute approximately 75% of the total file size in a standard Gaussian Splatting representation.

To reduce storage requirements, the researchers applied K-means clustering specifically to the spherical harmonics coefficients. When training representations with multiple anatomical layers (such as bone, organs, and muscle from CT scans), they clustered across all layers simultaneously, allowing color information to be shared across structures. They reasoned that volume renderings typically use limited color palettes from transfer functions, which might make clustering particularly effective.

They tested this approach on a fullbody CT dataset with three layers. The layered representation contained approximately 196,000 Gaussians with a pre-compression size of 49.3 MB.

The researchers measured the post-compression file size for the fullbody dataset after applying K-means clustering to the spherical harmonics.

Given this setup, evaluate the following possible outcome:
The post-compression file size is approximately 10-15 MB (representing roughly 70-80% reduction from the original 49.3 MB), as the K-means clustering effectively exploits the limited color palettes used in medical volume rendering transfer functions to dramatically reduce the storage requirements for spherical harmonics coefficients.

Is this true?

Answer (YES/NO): NO